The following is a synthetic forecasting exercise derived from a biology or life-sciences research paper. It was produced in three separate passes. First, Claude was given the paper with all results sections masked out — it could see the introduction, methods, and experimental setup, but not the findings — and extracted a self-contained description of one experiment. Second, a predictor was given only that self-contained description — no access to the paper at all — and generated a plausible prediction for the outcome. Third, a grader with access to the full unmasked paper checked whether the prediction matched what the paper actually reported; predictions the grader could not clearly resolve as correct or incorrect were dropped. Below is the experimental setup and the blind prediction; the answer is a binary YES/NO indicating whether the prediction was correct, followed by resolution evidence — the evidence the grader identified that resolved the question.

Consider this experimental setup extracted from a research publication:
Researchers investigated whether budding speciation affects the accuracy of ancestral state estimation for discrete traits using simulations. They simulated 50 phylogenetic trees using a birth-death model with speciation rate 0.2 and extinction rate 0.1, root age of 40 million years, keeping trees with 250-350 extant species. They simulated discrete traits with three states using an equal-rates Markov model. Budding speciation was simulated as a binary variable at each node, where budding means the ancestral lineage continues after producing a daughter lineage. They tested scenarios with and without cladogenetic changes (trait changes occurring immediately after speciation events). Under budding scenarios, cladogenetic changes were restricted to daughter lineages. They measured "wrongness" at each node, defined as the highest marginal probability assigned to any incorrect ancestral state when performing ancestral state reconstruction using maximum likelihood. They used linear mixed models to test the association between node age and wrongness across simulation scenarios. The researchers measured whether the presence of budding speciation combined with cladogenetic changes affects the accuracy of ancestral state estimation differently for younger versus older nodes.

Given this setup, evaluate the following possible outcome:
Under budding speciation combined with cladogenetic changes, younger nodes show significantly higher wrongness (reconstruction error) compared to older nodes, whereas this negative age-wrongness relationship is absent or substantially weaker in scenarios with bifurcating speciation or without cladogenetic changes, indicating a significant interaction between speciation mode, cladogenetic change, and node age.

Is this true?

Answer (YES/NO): NO